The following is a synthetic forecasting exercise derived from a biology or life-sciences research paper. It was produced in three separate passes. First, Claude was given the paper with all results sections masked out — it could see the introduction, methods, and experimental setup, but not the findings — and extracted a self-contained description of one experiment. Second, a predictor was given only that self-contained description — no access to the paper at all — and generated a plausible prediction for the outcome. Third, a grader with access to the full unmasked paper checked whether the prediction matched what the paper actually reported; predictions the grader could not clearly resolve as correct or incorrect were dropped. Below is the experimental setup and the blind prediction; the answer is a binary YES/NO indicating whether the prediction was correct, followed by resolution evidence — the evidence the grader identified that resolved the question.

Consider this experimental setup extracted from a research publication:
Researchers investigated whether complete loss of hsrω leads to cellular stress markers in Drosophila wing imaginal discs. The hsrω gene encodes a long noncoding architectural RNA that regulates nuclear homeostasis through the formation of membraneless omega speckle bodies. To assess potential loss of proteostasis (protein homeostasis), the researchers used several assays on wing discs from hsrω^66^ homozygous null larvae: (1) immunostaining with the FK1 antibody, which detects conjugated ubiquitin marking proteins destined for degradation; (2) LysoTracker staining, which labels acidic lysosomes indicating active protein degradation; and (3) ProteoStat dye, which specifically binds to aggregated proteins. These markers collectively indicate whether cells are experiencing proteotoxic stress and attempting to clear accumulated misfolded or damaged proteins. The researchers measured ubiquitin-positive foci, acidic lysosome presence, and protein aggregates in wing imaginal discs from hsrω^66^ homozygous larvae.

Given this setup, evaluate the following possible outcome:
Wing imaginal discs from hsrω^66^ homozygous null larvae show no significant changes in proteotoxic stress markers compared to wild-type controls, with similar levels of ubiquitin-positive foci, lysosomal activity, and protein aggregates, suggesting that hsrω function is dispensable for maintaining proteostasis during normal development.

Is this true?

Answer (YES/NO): NO